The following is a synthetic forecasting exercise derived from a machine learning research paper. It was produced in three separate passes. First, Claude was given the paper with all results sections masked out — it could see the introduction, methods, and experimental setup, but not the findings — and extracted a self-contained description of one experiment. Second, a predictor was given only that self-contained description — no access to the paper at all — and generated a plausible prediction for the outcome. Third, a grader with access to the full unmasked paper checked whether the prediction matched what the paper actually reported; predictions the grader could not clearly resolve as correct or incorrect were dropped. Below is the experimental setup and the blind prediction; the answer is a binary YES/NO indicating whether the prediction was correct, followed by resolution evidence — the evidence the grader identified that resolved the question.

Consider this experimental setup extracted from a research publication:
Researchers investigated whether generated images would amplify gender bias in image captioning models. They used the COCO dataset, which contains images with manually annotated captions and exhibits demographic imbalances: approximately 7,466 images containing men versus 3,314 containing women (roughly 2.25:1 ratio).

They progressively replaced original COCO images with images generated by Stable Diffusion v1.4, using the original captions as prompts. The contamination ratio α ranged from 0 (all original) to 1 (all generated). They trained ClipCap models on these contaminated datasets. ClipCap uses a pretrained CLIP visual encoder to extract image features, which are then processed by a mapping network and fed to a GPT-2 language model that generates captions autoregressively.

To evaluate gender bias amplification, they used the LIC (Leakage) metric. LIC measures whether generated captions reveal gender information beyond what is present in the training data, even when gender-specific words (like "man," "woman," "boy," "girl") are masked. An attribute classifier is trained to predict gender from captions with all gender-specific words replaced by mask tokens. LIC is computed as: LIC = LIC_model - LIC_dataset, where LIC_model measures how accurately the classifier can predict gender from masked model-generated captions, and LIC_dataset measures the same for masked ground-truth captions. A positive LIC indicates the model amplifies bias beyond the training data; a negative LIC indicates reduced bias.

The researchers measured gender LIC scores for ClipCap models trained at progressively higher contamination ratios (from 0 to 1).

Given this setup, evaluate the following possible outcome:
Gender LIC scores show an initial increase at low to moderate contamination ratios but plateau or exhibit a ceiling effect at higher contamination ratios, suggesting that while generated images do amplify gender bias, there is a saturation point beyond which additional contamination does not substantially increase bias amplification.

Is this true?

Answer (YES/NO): NO